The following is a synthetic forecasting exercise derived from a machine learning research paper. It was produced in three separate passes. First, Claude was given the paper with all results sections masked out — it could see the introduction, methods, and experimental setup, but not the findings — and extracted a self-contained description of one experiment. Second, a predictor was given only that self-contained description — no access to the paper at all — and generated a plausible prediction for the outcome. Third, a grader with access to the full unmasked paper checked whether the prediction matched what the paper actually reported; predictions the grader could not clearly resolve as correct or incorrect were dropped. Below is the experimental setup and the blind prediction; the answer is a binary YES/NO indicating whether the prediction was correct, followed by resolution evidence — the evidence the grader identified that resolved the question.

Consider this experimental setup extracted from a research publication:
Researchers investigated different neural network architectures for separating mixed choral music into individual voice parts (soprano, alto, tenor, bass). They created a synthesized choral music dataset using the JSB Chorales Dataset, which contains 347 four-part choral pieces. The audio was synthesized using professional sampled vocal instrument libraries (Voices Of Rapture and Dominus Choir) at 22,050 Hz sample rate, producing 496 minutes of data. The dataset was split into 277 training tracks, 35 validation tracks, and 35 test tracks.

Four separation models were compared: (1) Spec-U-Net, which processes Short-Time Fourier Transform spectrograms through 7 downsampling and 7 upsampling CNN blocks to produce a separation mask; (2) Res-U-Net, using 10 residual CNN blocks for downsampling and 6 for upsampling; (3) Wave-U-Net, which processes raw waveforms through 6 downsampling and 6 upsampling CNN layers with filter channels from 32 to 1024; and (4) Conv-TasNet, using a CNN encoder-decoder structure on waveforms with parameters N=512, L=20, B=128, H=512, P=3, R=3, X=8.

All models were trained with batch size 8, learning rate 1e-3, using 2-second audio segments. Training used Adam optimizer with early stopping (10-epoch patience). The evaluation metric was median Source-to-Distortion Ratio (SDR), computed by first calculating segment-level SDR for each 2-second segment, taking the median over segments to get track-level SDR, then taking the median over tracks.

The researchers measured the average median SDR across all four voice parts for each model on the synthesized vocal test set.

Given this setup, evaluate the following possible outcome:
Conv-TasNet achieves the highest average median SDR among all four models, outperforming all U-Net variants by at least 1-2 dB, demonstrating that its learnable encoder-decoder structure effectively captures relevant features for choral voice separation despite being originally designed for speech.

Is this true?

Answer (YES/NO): NO